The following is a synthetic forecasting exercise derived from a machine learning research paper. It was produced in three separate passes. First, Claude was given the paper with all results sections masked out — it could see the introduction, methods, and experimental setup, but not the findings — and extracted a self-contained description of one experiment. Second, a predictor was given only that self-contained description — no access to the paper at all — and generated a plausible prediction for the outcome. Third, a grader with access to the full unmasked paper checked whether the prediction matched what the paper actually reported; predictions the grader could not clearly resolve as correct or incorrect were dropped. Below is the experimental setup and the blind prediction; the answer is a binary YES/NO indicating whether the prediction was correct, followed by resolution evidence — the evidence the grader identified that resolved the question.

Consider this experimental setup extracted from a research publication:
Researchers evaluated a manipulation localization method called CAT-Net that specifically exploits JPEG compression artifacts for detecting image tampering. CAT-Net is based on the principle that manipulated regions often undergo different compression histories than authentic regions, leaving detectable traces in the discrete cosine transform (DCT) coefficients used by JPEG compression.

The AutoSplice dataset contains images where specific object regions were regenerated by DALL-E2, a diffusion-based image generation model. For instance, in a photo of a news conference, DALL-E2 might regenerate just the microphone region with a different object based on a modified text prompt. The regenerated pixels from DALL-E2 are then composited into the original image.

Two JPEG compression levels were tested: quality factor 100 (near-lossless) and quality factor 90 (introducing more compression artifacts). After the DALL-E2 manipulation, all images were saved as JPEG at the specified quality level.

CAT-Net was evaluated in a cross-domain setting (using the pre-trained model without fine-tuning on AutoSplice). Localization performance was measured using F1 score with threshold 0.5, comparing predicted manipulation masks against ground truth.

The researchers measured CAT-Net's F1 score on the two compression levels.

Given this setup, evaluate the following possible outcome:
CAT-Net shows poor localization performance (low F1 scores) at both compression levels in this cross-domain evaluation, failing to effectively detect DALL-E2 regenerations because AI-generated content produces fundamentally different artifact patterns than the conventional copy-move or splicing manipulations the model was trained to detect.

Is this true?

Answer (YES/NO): NO